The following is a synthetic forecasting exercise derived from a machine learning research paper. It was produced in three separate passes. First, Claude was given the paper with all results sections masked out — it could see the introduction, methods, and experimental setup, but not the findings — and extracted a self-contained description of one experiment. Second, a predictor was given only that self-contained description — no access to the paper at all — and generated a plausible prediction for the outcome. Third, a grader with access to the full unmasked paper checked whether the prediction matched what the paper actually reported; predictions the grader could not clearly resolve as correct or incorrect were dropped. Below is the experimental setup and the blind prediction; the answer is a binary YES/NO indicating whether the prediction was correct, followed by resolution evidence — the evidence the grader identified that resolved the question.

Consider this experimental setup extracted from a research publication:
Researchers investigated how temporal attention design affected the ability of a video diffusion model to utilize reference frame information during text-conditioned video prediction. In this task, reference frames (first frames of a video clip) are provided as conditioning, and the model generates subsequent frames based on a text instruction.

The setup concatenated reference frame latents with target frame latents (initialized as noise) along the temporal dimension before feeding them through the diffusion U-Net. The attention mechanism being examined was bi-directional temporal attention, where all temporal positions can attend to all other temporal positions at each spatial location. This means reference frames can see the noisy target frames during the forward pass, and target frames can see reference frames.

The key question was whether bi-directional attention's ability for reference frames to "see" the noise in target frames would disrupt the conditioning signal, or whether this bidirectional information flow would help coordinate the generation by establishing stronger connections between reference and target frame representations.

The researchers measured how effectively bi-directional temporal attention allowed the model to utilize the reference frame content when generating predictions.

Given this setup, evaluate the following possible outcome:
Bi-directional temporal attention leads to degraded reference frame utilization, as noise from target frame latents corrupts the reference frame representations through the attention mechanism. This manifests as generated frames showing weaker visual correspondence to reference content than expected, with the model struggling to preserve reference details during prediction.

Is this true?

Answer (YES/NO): NO